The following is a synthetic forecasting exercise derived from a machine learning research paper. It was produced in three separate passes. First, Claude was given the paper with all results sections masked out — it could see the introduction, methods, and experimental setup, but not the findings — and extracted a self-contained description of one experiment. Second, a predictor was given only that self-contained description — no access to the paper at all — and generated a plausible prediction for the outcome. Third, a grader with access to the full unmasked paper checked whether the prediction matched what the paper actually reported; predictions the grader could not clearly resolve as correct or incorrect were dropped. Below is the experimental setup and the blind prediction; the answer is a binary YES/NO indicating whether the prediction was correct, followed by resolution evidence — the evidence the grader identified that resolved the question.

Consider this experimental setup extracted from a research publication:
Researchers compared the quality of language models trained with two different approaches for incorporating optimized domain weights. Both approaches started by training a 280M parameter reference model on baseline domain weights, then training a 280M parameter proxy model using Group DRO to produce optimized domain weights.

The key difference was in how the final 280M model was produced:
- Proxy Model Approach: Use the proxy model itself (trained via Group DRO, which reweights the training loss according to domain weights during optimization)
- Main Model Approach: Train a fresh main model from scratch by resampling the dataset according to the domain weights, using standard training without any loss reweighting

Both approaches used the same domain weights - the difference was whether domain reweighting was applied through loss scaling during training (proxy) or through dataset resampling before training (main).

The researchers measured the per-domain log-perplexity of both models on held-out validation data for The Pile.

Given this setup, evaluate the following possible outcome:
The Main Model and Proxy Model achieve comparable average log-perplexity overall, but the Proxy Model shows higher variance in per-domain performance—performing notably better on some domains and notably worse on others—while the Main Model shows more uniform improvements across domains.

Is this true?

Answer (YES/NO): NO